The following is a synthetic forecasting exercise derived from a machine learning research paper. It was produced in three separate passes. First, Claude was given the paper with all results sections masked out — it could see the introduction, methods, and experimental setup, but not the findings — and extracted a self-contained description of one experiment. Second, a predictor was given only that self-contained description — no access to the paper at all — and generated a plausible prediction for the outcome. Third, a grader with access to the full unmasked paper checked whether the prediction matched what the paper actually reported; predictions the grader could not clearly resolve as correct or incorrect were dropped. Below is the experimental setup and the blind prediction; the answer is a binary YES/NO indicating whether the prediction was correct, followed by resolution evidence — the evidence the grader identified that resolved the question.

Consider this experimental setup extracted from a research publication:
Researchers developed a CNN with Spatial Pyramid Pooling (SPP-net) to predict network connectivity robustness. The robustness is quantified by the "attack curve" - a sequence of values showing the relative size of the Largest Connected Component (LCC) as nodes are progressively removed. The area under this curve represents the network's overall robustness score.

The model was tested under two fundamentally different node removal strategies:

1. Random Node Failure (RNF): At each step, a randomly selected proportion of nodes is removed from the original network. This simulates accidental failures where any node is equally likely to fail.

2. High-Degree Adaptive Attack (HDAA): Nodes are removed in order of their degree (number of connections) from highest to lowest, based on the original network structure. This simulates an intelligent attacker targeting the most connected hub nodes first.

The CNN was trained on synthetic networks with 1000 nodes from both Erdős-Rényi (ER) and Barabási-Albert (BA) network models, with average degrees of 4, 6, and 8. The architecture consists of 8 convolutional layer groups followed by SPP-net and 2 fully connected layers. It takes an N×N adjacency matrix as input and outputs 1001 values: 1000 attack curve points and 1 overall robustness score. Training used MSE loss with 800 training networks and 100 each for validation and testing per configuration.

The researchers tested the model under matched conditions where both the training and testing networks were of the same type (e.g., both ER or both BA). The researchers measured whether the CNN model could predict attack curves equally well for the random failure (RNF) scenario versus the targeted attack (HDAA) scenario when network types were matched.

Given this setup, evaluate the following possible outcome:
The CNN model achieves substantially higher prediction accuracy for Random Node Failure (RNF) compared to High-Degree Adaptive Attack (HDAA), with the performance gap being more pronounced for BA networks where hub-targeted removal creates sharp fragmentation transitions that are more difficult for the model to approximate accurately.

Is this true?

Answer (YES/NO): NO